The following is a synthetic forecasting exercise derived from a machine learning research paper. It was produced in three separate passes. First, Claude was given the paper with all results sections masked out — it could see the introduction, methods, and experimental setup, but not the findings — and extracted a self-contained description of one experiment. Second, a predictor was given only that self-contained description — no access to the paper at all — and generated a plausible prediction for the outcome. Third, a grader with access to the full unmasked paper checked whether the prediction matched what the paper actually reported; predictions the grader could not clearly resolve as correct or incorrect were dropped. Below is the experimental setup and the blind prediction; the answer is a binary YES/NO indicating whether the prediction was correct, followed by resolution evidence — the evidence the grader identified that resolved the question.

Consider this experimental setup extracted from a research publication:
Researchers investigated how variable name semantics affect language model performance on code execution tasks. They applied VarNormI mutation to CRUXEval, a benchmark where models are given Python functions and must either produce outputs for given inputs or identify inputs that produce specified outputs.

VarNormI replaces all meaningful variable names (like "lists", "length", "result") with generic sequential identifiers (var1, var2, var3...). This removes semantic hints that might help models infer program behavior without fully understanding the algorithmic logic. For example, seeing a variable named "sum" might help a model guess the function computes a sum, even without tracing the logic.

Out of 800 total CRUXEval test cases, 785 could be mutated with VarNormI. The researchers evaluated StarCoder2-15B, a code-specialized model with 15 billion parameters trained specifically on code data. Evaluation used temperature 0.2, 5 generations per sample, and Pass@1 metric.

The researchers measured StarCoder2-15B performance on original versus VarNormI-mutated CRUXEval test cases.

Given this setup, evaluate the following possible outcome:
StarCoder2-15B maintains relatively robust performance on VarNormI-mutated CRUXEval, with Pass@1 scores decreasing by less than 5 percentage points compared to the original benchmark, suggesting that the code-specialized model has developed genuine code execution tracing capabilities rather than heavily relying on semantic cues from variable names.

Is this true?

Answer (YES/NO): NO